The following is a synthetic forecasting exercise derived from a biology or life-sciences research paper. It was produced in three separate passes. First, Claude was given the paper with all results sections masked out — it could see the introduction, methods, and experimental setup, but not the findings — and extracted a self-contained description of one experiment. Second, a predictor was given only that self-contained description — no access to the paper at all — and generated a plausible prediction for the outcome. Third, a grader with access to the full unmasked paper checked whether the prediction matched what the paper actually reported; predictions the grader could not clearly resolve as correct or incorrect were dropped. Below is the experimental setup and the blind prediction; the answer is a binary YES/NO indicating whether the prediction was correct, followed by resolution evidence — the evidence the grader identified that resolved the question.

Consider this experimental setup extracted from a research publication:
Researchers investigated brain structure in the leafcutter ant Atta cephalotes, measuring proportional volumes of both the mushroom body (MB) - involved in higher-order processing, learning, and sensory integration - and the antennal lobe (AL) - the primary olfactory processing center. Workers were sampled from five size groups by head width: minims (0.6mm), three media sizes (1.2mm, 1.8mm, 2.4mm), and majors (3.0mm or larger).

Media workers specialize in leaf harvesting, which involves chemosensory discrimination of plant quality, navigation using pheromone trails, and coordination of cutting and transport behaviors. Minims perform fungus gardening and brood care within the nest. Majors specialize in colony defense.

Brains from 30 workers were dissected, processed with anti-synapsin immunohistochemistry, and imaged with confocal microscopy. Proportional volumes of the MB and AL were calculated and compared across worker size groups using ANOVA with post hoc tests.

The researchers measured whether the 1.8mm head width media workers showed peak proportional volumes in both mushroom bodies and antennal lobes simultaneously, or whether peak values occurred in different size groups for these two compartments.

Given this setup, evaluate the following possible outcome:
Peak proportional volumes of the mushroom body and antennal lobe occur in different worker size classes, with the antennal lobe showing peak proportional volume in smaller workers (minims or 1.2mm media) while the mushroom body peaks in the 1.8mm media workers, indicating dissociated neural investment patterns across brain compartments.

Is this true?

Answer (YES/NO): NO